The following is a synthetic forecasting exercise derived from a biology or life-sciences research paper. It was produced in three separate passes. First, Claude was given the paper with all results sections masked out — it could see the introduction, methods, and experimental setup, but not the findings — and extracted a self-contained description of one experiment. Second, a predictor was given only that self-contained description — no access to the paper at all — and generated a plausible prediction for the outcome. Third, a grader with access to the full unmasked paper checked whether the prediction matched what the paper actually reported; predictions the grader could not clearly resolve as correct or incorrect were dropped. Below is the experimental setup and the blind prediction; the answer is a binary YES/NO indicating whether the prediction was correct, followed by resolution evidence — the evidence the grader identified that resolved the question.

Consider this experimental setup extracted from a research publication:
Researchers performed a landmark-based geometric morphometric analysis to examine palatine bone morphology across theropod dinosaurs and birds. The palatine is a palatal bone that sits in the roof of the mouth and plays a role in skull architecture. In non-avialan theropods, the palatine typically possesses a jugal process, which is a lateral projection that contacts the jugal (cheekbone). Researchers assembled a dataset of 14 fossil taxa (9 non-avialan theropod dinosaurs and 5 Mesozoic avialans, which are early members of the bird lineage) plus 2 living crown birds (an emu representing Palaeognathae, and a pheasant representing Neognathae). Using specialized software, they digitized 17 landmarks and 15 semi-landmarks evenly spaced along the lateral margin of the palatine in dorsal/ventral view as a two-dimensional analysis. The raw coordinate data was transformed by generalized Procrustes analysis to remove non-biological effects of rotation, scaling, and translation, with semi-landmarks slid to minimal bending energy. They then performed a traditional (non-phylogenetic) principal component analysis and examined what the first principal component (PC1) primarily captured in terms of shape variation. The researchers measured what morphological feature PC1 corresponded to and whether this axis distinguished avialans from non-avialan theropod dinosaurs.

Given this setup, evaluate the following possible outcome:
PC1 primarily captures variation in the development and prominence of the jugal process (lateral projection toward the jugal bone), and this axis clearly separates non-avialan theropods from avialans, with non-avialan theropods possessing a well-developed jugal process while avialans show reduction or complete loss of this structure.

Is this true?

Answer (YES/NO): NO